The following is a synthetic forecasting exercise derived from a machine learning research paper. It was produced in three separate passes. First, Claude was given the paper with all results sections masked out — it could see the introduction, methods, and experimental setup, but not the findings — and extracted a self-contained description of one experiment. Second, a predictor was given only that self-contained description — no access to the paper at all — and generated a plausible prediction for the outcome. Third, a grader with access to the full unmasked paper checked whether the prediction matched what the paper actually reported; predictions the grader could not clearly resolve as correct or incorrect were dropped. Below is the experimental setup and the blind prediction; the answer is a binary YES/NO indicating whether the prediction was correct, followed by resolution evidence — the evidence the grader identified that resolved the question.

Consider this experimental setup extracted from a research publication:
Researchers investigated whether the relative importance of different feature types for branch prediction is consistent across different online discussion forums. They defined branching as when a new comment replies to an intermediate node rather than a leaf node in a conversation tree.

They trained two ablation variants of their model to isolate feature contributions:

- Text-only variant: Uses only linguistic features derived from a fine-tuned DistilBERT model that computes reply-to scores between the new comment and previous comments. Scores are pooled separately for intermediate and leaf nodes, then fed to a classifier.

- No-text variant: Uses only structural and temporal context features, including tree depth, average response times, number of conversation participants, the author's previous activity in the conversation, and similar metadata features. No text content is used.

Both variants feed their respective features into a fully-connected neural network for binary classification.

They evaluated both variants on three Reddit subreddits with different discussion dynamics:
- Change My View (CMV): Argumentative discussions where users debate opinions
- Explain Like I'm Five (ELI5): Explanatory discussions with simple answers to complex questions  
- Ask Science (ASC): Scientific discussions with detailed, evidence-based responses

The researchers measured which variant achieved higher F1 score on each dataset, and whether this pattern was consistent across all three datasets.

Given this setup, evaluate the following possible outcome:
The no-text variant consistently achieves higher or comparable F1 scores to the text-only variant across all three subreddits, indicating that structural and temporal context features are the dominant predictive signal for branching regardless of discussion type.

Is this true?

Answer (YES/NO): YES